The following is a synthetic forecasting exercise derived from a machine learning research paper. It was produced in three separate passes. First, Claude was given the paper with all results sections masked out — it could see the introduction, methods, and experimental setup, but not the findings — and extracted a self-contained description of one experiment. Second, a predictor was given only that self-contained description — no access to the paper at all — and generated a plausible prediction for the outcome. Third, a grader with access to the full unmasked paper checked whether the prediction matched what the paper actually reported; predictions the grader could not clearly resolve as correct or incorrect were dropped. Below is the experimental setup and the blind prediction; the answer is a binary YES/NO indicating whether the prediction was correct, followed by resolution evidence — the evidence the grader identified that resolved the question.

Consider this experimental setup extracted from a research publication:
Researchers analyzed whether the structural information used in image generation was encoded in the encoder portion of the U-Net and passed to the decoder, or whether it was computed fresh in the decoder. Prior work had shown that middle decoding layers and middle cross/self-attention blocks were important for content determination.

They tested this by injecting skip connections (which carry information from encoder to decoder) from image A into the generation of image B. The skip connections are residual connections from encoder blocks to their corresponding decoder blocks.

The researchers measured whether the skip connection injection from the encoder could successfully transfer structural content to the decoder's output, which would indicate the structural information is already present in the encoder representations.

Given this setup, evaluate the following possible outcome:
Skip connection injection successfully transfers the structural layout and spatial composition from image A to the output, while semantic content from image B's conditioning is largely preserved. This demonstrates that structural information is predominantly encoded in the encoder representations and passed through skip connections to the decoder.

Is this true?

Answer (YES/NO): YES